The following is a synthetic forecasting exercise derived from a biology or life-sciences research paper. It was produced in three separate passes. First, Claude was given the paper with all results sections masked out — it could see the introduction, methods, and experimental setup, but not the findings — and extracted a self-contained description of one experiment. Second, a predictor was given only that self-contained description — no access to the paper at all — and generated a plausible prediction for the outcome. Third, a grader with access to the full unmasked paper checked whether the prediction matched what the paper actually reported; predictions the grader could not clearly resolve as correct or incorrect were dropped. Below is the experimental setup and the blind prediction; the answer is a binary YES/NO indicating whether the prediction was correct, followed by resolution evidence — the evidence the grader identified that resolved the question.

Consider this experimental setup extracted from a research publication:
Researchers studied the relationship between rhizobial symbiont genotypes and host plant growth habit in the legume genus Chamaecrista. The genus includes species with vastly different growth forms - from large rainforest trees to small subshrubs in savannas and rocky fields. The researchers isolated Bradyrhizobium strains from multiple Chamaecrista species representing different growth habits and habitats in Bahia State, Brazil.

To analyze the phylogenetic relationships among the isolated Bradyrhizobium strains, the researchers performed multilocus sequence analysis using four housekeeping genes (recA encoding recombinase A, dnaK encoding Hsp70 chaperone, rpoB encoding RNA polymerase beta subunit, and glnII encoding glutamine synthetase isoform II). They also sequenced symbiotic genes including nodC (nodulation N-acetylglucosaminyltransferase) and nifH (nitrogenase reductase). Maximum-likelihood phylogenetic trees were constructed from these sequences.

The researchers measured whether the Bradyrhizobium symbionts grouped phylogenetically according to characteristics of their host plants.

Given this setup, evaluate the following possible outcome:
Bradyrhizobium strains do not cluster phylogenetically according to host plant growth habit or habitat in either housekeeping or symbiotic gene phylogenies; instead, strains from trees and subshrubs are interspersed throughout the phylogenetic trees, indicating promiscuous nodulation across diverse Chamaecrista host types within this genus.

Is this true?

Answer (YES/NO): NO